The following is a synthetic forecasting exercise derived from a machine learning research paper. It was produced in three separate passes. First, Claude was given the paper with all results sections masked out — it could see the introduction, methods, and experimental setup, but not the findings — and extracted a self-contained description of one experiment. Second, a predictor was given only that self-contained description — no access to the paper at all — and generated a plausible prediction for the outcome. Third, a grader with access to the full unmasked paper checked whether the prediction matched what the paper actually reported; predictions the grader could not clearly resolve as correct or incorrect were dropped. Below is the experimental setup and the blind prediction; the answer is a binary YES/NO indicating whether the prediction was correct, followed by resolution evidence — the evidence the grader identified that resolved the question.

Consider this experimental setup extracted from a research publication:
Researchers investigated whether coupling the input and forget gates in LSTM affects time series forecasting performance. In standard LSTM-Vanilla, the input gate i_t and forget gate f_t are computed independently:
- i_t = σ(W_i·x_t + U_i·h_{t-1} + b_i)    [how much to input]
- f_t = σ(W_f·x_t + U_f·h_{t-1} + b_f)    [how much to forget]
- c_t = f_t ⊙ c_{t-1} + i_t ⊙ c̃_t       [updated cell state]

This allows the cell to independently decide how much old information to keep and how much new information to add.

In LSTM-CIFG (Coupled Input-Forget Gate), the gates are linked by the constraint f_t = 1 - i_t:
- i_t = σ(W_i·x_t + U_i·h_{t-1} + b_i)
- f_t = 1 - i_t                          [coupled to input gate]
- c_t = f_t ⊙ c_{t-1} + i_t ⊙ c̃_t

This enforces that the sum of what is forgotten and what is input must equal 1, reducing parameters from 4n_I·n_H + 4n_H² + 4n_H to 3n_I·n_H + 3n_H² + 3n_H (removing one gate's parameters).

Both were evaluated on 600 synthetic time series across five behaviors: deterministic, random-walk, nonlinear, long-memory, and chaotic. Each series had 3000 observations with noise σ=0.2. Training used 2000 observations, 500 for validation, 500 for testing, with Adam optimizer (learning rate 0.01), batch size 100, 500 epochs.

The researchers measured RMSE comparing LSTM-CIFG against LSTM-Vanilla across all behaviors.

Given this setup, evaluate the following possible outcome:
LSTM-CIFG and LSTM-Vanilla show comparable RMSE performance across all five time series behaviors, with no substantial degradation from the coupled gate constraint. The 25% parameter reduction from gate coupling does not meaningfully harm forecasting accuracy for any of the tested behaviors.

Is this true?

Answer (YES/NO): YES